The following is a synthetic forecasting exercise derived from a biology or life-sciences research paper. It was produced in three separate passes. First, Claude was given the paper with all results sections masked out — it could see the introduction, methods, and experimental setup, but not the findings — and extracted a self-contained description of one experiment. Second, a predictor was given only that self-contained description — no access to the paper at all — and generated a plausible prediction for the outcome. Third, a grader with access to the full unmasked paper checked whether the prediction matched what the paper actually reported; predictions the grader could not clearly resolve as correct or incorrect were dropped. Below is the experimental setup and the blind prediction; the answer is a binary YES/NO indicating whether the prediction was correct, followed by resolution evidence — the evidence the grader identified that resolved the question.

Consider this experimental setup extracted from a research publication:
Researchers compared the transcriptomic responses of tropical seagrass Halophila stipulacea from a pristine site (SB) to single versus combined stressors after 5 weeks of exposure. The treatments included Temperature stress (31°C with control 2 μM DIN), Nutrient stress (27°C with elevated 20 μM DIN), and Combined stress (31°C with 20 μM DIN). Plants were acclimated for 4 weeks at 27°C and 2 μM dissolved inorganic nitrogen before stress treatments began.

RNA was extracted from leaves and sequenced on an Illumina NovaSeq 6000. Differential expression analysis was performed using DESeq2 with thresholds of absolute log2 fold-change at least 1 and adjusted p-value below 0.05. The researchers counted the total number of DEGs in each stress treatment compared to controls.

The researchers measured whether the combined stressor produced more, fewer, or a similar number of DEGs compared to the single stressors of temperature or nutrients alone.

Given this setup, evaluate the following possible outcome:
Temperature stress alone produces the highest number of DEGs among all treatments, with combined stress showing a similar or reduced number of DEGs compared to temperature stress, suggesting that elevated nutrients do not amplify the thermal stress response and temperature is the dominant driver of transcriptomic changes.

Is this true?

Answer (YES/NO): NO